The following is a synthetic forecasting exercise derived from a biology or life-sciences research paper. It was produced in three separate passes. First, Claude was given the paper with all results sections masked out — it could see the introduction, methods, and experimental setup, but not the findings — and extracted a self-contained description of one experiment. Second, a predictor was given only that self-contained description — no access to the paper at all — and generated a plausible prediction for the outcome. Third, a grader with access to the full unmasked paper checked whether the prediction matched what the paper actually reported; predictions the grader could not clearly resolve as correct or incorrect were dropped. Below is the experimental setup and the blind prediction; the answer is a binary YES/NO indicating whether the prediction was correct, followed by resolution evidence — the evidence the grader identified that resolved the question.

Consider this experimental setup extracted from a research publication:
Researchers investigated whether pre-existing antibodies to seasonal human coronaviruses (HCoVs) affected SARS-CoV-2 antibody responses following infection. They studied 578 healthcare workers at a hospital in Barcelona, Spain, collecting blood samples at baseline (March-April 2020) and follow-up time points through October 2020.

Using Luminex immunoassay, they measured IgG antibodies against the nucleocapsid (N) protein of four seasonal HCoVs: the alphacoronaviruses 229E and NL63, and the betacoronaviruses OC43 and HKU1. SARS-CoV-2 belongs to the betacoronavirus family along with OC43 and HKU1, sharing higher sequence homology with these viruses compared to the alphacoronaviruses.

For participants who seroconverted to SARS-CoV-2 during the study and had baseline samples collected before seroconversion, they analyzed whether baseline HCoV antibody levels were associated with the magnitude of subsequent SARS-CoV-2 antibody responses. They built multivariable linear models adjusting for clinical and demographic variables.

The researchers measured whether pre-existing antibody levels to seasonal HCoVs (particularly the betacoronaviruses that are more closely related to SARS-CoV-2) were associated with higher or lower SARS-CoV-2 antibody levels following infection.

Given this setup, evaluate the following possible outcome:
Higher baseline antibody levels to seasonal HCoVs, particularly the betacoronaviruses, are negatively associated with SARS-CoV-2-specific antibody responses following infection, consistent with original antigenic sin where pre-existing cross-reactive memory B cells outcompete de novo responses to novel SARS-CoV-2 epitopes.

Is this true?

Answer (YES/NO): NO